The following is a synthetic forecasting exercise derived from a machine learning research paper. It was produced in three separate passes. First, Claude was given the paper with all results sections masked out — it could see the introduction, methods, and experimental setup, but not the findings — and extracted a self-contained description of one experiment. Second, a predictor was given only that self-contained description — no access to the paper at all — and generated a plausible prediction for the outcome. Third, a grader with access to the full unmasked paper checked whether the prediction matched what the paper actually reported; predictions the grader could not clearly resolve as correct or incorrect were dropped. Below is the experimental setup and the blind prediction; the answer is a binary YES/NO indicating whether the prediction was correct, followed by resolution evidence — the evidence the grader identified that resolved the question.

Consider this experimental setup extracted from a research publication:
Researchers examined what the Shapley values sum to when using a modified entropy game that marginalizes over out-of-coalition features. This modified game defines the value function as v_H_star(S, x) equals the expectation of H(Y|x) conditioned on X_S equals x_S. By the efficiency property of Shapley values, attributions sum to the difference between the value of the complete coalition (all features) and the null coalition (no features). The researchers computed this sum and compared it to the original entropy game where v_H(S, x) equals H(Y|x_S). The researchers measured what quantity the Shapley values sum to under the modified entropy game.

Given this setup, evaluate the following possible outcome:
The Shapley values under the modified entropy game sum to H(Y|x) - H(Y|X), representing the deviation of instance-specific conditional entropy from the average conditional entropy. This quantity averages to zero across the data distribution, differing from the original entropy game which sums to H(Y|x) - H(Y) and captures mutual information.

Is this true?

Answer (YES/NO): YES